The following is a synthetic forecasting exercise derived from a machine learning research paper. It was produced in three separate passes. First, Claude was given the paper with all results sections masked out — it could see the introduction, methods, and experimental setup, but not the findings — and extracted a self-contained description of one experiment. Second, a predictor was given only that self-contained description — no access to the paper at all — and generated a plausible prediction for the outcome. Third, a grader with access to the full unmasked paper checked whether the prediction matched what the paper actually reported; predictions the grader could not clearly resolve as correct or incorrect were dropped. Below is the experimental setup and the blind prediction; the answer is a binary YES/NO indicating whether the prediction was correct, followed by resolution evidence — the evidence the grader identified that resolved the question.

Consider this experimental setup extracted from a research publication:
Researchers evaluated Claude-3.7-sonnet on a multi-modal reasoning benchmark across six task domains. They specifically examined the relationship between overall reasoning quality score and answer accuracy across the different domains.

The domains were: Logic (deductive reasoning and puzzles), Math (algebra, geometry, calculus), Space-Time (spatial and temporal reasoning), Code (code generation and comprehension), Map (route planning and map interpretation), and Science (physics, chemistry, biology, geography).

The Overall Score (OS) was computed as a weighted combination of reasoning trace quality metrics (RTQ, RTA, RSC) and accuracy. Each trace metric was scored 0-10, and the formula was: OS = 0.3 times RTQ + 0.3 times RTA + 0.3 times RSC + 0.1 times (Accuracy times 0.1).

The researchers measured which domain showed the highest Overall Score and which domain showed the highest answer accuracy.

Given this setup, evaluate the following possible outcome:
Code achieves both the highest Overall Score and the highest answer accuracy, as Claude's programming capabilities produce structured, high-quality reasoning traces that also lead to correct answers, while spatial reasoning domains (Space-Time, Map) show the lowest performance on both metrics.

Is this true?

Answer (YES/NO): NO